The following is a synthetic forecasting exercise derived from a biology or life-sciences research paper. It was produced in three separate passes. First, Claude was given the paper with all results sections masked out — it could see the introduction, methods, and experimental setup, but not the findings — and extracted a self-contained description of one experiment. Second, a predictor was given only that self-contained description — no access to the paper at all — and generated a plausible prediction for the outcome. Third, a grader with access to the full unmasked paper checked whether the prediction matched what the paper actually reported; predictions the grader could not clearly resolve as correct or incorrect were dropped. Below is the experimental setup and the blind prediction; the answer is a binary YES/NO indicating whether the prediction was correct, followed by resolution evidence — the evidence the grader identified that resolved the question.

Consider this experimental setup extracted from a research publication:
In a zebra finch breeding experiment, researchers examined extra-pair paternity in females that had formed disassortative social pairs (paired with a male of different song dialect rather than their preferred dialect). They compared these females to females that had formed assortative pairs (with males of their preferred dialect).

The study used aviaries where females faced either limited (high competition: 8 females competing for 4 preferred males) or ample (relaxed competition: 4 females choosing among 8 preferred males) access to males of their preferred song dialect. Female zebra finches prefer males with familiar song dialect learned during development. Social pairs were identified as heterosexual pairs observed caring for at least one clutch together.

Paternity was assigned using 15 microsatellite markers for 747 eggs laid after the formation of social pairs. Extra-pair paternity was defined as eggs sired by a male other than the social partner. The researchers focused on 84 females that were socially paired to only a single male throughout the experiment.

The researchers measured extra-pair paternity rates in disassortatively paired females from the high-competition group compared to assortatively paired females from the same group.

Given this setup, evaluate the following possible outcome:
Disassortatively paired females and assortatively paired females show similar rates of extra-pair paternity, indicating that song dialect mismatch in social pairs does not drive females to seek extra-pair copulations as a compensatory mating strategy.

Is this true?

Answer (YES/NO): NO